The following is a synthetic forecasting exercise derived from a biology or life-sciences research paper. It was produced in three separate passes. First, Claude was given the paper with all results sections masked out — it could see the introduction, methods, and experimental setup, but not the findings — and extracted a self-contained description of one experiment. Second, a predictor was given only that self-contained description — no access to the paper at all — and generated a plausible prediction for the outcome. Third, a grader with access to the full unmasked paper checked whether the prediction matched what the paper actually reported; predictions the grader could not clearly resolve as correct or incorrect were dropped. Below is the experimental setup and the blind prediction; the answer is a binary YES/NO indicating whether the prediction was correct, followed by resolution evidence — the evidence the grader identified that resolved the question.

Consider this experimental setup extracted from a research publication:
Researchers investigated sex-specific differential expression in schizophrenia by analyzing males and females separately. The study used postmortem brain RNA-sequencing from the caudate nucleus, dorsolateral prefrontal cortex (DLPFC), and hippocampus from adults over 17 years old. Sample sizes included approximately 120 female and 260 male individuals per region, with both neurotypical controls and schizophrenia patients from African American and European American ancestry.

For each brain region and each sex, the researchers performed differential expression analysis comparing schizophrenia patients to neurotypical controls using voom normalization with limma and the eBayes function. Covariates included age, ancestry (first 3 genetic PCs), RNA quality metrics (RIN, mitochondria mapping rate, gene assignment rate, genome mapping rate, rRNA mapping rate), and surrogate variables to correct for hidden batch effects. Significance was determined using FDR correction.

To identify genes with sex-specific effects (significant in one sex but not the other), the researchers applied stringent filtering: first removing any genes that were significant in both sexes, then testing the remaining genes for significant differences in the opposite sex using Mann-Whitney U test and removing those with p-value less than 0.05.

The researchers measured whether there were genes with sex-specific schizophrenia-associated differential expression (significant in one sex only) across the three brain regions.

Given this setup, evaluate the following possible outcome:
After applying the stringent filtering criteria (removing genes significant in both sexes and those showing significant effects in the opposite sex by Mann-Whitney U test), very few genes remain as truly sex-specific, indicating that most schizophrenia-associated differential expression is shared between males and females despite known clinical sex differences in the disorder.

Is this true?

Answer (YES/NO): NO